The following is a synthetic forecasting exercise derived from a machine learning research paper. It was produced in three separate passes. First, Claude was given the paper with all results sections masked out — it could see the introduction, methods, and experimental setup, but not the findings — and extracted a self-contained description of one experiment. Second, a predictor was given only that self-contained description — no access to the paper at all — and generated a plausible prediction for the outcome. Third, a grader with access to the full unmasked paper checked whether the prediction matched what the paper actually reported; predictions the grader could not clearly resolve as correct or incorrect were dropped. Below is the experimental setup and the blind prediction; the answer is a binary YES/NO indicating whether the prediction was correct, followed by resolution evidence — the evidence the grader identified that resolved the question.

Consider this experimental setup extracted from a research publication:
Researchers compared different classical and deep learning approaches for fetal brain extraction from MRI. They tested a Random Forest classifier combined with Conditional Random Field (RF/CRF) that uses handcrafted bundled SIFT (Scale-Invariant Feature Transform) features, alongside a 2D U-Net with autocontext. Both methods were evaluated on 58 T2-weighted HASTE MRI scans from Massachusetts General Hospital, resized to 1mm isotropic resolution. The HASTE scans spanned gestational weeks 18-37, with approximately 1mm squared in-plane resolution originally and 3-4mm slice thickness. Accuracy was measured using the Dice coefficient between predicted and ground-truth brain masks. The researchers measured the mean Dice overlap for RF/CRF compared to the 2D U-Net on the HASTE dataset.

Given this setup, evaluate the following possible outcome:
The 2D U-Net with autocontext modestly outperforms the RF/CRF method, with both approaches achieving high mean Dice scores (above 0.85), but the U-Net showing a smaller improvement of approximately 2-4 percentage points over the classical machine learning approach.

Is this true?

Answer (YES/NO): NO